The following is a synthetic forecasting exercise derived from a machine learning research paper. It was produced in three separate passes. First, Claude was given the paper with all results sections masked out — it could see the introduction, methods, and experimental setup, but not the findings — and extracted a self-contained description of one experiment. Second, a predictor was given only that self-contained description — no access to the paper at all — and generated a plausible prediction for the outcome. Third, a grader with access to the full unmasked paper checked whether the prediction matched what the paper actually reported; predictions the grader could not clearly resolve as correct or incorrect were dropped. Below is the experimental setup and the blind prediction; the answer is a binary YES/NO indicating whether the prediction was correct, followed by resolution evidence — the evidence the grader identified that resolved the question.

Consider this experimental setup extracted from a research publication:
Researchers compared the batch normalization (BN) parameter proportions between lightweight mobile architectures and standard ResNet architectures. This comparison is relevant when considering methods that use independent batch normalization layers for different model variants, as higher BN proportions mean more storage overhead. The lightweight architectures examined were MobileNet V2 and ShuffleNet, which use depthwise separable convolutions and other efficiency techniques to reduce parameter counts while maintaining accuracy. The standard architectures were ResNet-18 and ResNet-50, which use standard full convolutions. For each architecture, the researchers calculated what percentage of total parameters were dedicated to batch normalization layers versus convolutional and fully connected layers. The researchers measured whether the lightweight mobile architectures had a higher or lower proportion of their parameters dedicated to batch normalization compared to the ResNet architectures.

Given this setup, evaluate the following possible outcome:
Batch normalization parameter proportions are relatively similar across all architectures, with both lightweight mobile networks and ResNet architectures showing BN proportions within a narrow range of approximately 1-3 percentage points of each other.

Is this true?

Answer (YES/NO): NO